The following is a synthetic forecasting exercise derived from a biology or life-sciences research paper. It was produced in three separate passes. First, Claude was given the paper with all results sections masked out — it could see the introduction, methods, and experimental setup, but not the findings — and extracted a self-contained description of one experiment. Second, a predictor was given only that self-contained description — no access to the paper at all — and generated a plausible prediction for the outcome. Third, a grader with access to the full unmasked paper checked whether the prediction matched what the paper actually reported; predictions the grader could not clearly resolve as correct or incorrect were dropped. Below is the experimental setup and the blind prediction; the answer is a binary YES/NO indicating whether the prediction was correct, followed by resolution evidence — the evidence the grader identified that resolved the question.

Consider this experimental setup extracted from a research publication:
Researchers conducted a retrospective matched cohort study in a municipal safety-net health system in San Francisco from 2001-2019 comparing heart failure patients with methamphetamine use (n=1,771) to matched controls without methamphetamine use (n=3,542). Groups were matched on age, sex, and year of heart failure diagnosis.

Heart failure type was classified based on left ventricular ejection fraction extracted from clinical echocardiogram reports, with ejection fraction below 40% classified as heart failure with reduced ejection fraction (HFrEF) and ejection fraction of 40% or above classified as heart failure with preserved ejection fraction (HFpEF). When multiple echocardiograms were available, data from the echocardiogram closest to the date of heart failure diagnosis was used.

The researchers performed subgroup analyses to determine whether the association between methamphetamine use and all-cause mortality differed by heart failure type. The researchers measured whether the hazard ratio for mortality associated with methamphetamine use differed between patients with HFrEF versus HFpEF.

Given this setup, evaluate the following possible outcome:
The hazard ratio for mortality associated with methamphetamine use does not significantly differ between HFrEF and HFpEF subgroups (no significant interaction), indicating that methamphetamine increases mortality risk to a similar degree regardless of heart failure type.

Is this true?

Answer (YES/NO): NO